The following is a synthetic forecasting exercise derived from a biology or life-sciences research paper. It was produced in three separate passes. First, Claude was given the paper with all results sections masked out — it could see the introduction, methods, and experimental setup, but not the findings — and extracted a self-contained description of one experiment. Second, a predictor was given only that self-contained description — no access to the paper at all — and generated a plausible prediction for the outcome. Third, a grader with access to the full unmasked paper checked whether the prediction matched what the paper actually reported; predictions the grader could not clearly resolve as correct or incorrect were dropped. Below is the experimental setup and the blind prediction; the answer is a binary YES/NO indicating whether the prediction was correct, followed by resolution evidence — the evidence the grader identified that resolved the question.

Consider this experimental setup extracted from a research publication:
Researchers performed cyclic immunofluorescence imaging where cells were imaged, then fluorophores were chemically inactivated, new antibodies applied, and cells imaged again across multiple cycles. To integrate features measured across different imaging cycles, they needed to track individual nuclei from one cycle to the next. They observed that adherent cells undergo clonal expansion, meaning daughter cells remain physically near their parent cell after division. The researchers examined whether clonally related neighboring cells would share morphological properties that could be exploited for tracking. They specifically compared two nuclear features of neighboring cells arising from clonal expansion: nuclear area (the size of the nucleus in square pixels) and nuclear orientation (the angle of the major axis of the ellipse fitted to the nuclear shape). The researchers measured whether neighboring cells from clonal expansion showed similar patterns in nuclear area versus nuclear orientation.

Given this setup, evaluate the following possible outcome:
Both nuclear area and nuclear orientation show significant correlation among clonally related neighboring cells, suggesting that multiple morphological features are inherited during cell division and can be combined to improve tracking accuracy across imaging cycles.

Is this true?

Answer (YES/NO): NO